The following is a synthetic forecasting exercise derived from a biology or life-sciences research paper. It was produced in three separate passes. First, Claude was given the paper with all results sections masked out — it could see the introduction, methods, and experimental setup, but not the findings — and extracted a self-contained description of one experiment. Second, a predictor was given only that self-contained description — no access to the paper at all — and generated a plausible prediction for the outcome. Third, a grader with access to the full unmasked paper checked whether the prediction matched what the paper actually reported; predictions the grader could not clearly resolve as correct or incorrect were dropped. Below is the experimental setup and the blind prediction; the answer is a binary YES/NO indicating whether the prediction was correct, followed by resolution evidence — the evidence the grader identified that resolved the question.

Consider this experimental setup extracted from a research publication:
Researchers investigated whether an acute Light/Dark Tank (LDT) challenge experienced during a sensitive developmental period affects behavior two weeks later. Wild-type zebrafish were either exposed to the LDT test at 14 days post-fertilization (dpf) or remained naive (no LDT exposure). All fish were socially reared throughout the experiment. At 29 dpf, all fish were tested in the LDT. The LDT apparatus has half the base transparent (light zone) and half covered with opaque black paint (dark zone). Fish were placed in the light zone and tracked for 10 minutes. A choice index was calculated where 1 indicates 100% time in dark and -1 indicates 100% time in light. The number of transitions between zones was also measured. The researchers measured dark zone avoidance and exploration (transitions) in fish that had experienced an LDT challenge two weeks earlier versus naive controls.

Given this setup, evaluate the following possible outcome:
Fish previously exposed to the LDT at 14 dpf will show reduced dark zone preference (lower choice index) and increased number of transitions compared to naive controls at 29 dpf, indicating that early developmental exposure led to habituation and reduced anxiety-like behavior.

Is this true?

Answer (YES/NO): NO